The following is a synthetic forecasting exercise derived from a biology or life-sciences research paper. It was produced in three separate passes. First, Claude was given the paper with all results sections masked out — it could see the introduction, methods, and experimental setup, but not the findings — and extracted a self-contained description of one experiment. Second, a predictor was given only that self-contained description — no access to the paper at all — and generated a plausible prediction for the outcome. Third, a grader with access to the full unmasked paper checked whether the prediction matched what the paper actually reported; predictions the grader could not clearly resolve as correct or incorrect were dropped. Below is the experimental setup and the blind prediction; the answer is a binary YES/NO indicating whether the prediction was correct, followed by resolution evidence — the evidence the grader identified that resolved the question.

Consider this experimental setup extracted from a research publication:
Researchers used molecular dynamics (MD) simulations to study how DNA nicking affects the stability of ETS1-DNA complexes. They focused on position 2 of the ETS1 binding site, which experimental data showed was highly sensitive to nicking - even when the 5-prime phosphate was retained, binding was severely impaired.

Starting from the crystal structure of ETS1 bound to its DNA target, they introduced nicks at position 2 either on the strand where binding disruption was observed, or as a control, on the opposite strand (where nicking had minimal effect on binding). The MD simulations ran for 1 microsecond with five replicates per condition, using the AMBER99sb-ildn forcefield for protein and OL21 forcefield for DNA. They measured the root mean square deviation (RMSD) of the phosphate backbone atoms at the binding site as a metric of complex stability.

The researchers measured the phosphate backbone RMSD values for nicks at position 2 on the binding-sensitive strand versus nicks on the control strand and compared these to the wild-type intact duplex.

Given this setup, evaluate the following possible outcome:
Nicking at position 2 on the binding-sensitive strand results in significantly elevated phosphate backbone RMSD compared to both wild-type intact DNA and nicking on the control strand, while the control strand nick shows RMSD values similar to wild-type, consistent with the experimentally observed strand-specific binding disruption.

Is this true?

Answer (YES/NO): YES